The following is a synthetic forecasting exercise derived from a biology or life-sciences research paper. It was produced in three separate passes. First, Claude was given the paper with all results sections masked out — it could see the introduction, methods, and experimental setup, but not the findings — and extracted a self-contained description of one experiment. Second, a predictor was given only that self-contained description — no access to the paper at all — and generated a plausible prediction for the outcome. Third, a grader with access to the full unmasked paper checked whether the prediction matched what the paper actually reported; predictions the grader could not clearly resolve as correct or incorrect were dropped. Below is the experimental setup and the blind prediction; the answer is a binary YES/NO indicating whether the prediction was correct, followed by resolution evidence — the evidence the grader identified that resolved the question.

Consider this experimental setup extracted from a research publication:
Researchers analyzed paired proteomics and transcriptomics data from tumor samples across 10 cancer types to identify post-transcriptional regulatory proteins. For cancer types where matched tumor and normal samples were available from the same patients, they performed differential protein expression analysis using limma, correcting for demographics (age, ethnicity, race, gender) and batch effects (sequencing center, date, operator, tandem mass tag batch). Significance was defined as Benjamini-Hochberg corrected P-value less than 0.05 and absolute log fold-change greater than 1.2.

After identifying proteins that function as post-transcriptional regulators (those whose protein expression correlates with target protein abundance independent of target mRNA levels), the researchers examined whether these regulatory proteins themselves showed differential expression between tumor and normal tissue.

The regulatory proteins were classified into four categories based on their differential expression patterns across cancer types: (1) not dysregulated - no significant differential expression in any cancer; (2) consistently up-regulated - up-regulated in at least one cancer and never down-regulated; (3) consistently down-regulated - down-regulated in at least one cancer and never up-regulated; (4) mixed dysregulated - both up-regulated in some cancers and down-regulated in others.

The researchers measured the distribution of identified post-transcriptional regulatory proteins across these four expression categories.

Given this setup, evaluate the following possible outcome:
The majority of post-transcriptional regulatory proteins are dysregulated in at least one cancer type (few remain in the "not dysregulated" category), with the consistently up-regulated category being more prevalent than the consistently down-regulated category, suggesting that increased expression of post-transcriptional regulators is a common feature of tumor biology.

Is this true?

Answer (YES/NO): NO